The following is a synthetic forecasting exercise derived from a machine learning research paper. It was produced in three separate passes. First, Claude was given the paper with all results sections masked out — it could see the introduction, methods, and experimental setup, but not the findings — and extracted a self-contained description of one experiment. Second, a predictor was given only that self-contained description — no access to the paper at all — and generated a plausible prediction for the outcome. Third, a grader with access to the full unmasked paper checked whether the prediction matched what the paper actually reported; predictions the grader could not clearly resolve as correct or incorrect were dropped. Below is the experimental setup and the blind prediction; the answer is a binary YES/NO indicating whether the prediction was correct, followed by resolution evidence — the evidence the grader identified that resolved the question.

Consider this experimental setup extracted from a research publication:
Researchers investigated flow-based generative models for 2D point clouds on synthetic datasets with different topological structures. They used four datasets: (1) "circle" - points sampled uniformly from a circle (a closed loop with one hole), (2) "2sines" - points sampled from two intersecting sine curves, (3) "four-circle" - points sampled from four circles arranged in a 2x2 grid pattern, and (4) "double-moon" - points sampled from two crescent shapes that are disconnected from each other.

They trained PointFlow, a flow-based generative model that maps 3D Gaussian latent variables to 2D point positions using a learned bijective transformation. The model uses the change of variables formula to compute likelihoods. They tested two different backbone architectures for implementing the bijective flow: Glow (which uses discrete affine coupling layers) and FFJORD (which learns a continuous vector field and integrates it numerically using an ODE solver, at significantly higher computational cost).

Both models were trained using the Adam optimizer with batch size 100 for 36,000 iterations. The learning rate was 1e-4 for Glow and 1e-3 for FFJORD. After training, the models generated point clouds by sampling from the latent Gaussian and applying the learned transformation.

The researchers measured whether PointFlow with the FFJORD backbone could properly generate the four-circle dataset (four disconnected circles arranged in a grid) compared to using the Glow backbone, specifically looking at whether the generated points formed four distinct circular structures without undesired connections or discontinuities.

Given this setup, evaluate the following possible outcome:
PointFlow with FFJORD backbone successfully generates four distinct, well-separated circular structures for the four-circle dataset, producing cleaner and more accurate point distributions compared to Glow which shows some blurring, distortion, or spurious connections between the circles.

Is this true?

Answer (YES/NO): NO